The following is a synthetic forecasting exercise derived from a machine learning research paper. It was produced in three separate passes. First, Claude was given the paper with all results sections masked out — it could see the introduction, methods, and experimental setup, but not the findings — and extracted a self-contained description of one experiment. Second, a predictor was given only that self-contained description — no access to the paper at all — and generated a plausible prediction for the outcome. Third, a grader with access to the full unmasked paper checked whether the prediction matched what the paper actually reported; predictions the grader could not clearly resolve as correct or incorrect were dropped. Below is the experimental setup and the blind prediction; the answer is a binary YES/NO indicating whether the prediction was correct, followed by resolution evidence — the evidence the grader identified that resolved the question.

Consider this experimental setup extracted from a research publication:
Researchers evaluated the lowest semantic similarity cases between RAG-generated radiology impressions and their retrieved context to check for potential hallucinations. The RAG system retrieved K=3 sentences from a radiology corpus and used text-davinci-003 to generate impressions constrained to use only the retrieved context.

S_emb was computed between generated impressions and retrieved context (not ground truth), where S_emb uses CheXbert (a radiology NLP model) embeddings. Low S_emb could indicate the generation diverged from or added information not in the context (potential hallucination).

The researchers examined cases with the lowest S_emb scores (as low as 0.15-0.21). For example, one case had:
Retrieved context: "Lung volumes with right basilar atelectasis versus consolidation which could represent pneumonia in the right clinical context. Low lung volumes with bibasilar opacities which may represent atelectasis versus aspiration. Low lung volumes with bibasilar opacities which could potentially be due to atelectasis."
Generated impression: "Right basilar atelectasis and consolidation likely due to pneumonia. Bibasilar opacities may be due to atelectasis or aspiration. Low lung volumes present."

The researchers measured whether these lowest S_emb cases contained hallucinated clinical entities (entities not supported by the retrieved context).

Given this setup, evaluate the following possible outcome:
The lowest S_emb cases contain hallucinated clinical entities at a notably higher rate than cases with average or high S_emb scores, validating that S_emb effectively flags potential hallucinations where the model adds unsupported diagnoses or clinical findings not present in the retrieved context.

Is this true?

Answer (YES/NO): NO